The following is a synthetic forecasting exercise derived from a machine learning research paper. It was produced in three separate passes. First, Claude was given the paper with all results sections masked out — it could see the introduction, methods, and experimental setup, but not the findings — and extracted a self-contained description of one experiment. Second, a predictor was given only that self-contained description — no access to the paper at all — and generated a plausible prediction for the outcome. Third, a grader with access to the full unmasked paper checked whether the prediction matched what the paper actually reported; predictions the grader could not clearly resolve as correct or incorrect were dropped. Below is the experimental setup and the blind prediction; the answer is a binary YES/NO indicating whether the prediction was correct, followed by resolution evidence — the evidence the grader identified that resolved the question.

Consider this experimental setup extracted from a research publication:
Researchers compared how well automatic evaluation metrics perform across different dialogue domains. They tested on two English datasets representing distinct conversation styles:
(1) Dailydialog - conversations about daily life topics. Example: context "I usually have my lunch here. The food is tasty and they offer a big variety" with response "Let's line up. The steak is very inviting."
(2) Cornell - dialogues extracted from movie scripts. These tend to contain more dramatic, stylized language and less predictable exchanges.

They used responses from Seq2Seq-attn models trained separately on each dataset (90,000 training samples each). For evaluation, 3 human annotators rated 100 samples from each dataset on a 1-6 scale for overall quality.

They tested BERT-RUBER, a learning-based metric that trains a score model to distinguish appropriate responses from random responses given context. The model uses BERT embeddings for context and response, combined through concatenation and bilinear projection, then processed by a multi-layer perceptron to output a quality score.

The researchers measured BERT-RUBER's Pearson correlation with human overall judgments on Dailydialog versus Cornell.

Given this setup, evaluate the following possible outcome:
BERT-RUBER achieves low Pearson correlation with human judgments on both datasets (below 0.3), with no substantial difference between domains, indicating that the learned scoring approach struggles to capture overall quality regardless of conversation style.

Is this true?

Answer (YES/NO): NO